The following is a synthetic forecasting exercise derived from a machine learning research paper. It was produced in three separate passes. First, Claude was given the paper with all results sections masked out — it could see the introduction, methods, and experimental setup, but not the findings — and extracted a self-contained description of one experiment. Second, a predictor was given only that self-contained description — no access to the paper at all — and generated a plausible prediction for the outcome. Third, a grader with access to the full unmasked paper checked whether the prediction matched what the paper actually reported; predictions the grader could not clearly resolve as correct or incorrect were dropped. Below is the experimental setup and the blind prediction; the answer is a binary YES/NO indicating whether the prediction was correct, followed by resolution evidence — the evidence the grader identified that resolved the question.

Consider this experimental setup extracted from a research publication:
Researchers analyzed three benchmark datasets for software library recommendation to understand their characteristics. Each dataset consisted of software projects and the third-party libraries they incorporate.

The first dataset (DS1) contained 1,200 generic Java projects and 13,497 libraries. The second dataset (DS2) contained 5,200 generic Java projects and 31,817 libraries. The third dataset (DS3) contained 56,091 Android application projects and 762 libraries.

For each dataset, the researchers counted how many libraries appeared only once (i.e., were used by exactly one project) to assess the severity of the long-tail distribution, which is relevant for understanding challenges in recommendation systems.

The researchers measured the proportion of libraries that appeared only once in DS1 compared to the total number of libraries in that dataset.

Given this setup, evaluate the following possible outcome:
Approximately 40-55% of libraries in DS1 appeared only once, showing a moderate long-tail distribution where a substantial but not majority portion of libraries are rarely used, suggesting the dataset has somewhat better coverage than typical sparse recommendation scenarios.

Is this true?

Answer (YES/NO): NO